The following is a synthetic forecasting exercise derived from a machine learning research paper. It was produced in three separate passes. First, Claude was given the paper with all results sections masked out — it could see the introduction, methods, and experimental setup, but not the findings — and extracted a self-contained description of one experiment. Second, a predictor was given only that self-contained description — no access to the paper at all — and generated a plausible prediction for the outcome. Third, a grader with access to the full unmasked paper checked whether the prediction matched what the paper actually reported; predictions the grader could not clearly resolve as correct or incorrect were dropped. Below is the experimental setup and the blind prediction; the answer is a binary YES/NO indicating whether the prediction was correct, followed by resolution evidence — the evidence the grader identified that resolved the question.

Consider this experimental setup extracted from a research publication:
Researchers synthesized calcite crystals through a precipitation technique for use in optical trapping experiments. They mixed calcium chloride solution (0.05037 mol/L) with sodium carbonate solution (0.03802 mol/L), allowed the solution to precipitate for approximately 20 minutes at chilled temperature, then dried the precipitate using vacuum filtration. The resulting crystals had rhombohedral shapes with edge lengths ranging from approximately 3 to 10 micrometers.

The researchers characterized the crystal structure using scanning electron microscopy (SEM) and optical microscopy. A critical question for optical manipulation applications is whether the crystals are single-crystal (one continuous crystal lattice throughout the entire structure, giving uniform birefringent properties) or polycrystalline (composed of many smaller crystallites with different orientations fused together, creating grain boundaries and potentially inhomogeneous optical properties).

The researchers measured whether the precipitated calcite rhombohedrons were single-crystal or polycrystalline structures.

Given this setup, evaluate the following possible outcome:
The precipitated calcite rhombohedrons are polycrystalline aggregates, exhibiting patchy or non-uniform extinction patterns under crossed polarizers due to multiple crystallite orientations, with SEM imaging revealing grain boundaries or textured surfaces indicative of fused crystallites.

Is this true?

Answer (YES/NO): NO